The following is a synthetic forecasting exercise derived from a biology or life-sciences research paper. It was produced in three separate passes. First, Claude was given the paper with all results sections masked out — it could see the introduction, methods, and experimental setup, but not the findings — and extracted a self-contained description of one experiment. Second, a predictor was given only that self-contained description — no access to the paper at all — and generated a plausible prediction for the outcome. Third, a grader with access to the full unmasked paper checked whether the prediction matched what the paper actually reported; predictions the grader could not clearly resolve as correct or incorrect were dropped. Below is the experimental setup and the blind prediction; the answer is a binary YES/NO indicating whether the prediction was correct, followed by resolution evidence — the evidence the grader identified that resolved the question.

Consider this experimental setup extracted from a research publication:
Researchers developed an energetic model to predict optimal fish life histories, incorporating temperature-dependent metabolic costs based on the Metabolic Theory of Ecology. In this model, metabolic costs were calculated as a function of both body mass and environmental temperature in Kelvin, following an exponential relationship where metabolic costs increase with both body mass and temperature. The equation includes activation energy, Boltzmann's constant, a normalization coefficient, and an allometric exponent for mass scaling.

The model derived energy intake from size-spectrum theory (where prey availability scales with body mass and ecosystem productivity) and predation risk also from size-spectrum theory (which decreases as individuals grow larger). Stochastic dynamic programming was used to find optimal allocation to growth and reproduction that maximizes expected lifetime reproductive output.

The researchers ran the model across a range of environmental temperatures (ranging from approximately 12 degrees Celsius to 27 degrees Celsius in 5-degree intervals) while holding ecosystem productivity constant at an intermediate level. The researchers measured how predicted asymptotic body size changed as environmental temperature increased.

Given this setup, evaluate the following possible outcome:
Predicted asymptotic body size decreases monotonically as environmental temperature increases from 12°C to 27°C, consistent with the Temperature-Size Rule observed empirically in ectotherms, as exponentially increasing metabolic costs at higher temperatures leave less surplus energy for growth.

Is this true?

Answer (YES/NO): YES